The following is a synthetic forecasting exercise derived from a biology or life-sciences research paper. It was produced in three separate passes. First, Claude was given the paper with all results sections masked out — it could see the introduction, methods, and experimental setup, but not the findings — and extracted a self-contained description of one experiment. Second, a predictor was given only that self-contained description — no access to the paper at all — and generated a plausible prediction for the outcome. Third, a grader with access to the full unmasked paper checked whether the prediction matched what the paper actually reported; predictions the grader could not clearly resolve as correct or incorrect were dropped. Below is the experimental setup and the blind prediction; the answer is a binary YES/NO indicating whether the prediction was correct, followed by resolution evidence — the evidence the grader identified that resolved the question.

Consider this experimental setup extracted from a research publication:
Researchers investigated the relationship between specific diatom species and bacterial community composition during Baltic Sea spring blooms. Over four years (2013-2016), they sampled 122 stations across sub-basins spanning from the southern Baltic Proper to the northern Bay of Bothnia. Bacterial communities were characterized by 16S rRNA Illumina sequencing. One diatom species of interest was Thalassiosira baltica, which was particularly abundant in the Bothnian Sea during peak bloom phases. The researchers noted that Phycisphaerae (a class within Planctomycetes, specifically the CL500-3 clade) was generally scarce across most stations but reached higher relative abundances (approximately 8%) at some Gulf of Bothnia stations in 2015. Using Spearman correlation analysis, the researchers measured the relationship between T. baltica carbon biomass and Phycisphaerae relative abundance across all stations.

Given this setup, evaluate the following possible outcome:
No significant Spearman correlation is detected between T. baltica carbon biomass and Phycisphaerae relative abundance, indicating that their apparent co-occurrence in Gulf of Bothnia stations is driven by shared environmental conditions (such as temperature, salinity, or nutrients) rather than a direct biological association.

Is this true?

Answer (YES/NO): NO